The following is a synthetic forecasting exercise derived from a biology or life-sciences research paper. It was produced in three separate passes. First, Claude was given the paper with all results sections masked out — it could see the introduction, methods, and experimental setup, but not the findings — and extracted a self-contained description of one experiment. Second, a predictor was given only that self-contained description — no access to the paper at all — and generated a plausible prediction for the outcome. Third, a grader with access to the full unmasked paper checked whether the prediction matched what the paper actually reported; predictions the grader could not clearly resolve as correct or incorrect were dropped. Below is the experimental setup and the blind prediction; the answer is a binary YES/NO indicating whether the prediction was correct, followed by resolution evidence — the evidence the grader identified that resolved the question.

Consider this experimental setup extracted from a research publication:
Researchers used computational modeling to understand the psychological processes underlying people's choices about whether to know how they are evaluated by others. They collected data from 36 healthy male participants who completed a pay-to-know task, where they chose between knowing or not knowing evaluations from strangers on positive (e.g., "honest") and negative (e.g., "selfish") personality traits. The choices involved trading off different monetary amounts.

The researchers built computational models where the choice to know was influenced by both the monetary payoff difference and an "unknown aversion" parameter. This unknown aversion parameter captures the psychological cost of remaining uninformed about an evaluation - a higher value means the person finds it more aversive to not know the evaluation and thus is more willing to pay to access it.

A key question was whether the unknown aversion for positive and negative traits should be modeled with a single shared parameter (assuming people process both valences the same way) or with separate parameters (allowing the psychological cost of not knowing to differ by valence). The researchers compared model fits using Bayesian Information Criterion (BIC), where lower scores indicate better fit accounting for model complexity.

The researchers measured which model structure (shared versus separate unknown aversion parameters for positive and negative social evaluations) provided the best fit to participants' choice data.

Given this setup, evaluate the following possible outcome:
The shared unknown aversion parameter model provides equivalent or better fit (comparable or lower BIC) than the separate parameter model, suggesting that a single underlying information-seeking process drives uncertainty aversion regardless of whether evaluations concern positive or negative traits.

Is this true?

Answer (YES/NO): NO